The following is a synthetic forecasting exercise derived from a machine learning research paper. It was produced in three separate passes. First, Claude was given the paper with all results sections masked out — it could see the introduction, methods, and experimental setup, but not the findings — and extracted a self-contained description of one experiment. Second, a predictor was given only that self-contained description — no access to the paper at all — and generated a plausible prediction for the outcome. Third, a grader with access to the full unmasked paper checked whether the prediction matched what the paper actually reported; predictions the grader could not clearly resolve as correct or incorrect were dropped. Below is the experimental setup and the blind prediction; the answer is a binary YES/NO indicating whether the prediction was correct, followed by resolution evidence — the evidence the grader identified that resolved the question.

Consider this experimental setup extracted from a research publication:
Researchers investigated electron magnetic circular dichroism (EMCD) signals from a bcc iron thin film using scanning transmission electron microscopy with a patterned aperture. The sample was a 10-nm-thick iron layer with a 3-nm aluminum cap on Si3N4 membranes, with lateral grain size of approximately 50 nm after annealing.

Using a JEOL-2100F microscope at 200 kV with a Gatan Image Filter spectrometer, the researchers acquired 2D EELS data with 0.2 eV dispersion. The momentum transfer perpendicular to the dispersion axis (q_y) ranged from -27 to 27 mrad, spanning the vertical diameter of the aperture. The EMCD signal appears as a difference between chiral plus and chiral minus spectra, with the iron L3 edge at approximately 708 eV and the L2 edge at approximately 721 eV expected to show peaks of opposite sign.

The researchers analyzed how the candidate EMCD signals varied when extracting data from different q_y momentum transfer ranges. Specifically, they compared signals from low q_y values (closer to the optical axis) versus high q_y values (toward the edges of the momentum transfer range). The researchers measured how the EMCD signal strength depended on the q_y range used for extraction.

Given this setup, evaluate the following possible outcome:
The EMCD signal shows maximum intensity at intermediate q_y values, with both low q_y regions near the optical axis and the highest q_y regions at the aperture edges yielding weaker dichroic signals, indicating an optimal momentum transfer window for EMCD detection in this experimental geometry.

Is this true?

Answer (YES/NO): NO